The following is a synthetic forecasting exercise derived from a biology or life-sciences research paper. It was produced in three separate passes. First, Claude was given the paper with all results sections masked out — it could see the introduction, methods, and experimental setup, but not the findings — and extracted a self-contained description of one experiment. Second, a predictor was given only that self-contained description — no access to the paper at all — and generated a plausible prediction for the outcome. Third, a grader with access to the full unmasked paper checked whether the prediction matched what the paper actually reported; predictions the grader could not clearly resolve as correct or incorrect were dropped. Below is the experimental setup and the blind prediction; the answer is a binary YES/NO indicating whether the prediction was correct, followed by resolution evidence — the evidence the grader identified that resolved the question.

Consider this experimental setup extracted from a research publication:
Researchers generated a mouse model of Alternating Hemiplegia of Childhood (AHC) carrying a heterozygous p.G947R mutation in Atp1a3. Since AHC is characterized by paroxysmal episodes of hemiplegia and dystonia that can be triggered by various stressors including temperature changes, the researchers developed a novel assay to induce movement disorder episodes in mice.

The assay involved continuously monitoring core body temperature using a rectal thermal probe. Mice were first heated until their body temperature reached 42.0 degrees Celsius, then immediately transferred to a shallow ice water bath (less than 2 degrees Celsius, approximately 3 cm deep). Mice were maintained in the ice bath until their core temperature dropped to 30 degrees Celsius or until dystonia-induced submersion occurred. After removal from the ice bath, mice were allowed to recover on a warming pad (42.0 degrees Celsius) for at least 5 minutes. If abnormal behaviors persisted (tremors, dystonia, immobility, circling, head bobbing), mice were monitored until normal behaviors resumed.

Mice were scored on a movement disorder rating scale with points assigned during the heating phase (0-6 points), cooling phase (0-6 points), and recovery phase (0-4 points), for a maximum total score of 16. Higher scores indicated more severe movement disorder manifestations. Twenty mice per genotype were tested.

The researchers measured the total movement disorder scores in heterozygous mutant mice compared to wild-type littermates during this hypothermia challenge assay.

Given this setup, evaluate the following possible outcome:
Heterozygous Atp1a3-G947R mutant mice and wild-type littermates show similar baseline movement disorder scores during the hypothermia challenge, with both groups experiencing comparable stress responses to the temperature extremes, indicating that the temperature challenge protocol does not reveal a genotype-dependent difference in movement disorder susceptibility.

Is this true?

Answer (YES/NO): NO